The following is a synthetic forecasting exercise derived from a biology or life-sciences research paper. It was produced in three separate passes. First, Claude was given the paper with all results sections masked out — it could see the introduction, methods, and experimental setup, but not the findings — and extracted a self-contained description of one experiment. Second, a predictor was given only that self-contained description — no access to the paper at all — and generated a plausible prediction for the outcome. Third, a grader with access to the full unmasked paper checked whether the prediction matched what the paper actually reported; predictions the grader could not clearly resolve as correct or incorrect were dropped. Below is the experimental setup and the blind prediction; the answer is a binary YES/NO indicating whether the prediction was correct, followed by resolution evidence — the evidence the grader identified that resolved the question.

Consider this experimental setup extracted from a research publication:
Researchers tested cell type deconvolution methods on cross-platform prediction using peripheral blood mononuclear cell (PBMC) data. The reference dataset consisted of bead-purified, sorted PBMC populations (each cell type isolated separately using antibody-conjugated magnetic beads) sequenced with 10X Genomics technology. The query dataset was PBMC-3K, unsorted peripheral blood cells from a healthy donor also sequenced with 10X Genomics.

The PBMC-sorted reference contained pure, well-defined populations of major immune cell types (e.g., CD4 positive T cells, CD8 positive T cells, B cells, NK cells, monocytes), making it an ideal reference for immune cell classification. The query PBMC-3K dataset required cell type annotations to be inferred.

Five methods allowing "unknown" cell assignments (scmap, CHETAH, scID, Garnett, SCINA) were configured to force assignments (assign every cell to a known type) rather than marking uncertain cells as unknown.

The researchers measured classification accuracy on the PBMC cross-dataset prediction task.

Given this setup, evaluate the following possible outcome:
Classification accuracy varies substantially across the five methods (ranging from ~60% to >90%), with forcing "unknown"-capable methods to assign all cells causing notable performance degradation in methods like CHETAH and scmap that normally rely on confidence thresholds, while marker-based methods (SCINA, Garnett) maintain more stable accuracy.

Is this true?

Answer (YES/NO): NO